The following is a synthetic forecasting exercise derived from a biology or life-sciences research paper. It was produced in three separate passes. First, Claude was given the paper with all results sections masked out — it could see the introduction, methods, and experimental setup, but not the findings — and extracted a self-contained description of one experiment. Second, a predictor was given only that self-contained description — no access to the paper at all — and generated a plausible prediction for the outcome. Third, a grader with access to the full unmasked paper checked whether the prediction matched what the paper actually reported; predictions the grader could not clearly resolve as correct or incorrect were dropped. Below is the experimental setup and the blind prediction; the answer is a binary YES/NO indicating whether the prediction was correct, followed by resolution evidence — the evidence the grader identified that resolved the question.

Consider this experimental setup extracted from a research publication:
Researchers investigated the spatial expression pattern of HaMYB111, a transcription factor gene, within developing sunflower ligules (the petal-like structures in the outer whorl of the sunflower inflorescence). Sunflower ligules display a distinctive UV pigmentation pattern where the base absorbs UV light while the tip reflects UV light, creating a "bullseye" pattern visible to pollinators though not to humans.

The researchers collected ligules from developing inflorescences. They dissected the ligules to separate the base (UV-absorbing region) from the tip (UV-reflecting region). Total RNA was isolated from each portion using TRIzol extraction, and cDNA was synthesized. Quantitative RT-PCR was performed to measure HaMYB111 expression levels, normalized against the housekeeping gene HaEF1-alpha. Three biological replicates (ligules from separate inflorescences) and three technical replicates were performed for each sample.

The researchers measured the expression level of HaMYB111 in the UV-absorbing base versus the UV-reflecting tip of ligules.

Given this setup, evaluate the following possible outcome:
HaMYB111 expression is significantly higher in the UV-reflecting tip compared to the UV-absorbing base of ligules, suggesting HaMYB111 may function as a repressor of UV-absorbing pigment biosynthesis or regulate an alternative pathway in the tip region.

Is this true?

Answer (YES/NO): NO